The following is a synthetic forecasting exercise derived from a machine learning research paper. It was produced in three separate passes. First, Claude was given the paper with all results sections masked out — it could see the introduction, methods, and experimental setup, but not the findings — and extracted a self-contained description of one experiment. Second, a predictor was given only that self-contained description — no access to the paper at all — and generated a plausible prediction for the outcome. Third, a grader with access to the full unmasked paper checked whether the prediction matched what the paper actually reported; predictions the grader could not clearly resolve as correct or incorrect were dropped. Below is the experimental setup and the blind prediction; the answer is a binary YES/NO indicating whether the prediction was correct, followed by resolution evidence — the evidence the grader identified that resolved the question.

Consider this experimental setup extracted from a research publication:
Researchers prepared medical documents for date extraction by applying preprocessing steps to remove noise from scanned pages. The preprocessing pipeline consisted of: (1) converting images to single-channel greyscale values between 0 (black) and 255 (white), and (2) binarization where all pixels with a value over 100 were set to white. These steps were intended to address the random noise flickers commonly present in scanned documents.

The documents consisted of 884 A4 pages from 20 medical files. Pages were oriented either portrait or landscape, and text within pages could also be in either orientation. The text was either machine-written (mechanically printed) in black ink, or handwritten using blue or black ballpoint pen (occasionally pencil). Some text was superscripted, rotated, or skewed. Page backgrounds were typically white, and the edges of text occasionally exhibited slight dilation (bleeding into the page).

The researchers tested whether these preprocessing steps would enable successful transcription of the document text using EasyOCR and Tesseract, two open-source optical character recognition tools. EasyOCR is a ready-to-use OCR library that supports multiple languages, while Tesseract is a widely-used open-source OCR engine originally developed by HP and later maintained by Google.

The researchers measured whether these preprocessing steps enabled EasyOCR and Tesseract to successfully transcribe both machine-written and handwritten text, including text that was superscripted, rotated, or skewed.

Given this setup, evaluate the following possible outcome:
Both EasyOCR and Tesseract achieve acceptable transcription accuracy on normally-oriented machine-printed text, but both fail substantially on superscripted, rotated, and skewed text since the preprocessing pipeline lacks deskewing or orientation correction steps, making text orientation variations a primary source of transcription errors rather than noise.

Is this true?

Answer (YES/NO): NO